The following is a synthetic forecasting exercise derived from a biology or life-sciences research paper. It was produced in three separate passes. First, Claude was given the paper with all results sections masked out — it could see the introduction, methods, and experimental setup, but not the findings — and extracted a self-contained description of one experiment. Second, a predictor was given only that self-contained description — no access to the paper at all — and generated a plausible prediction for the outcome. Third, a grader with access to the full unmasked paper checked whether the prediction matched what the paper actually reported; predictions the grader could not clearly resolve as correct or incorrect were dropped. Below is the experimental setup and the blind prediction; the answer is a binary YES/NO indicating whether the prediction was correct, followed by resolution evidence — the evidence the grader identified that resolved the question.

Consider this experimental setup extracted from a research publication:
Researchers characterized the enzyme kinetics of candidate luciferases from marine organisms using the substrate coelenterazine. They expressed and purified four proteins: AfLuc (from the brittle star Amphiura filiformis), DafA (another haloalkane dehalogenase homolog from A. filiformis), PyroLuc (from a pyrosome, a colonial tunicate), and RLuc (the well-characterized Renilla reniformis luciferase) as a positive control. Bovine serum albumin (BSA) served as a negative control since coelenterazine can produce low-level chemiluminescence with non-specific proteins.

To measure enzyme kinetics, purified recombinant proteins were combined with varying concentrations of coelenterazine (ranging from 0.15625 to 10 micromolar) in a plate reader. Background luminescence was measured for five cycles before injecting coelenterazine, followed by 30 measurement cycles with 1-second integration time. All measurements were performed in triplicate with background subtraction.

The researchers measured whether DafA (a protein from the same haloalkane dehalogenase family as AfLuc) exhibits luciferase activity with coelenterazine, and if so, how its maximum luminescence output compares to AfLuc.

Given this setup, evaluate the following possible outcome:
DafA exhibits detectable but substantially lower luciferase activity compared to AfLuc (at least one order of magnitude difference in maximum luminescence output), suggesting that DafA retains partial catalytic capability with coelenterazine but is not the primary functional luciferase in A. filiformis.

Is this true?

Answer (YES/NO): YES